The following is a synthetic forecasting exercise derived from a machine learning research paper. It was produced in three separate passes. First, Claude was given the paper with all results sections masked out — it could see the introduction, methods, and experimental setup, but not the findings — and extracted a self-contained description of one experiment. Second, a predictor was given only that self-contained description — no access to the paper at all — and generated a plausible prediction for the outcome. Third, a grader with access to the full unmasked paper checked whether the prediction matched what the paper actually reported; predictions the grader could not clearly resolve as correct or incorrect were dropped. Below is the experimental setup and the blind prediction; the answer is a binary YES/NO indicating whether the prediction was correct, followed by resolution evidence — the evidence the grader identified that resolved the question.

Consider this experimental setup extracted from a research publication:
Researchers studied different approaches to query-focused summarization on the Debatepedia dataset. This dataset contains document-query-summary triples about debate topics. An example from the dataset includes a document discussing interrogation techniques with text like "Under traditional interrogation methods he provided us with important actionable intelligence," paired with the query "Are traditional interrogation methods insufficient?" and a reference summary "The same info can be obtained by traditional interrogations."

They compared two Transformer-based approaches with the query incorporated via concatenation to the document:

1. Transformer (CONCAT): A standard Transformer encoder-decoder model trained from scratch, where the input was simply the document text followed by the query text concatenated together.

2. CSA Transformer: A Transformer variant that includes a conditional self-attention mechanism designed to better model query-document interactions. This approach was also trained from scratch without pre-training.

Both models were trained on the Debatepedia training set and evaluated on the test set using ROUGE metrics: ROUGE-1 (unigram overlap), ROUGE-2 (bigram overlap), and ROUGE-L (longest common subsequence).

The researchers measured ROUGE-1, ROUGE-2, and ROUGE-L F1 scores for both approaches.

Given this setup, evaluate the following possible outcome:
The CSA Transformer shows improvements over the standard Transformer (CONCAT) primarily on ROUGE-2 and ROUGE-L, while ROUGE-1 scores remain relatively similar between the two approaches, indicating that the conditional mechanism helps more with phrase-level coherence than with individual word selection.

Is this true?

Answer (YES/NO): NO